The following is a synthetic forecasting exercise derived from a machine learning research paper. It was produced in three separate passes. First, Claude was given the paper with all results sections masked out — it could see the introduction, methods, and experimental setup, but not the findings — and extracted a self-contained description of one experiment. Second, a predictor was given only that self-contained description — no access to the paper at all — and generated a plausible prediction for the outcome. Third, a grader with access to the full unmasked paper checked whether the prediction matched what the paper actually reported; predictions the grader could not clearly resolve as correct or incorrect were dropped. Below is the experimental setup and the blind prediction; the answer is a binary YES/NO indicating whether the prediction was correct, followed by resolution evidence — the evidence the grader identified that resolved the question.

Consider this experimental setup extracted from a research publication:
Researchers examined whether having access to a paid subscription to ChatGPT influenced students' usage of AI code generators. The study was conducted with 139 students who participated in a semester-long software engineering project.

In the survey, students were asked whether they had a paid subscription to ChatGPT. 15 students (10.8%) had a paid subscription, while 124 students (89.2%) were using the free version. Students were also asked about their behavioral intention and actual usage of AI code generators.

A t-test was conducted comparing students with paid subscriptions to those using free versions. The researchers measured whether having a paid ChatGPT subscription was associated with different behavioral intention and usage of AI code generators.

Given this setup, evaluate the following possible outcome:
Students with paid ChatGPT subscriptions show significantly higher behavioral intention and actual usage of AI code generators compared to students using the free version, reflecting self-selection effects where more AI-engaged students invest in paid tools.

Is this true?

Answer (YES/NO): YES